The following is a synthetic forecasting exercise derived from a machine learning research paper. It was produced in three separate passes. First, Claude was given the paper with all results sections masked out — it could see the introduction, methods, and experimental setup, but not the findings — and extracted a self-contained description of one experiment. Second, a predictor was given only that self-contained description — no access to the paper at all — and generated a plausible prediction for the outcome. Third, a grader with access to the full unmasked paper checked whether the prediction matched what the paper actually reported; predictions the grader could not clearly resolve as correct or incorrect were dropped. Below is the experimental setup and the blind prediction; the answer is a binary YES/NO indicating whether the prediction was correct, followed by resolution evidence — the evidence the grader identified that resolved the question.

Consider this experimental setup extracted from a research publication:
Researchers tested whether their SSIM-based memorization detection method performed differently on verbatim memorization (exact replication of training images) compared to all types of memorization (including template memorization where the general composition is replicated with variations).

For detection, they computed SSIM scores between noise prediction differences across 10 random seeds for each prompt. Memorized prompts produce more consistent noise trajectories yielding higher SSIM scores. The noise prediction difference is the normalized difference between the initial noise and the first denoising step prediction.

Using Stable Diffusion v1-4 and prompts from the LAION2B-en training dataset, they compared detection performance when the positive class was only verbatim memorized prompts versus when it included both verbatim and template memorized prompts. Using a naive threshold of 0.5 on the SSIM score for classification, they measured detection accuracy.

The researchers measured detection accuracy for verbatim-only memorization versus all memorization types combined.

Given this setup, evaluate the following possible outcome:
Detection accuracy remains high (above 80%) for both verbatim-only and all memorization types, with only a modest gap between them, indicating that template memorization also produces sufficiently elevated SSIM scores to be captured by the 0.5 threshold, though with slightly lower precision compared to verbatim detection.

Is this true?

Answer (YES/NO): YES